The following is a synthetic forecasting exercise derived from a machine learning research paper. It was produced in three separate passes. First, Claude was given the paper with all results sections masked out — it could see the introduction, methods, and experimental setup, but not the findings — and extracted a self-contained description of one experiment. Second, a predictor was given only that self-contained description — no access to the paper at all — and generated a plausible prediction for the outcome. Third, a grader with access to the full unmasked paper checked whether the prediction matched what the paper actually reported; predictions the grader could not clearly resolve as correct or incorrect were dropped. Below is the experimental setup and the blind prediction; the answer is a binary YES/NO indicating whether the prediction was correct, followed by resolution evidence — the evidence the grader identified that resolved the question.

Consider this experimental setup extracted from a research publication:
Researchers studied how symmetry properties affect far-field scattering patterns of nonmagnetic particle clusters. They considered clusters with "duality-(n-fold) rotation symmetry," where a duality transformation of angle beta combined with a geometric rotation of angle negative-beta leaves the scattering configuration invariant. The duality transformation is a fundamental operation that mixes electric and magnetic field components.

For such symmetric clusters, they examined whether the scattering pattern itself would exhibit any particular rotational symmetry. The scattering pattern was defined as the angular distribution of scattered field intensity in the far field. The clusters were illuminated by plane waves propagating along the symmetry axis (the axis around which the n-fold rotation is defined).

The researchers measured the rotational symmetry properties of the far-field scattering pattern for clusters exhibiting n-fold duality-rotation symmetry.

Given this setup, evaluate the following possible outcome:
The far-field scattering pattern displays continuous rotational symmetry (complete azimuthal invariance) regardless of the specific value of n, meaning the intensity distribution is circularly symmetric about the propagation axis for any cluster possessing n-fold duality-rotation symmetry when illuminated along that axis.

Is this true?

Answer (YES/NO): NO